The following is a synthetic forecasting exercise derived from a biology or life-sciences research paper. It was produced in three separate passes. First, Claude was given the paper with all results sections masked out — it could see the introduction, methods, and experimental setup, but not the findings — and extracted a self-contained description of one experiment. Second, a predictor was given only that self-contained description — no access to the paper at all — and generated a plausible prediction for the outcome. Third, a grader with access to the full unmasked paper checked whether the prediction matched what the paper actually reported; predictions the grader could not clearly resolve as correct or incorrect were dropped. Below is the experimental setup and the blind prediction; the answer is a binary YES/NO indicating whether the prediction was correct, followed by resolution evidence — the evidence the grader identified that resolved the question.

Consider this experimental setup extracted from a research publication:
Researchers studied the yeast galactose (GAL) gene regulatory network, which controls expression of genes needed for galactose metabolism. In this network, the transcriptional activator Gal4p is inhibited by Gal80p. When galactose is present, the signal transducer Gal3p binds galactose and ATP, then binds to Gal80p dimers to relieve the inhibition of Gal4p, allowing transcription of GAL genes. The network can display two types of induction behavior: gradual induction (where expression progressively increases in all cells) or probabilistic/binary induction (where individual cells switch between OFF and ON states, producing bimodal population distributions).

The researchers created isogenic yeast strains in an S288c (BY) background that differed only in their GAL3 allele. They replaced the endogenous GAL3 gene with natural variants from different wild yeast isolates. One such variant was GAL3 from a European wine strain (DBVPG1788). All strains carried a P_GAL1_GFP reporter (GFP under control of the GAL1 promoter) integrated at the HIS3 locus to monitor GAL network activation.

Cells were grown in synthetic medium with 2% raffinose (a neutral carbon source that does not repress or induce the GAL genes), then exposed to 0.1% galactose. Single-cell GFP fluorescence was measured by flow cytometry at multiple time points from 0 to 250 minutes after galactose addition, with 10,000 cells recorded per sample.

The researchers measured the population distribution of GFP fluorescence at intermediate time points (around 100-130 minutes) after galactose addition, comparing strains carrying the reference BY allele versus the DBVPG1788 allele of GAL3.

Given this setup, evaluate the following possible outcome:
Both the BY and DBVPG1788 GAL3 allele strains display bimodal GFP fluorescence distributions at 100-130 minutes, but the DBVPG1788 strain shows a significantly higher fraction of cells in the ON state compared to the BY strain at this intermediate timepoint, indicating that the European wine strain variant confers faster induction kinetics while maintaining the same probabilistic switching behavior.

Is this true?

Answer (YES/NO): NO